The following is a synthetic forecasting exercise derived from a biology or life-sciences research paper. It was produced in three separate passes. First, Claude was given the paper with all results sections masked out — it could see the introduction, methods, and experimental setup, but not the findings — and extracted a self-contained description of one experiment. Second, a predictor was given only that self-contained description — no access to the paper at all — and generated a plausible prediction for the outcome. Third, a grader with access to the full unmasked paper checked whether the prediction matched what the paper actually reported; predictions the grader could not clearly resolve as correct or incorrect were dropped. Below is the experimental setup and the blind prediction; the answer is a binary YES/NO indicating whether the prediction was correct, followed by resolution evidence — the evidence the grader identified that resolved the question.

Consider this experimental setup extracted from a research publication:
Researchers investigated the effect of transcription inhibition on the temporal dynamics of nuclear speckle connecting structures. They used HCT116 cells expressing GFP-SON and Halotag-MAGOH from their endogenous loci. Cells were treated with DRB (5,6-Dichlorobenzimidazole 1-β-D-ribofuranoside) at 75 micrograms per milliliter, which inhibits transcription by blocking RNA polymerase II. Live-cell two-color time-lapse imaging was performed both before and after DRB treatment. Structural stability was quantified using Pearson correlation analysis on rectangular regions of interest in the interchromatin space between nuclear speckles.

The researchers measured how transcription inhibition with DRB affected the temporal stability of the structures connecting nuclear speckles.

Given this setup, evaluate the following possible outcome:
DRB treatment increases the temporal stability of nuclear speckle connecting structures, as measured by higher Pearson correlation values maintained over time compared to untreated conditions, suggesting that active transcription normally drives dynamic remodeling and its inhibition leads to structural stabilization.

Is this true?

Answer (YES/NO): NO